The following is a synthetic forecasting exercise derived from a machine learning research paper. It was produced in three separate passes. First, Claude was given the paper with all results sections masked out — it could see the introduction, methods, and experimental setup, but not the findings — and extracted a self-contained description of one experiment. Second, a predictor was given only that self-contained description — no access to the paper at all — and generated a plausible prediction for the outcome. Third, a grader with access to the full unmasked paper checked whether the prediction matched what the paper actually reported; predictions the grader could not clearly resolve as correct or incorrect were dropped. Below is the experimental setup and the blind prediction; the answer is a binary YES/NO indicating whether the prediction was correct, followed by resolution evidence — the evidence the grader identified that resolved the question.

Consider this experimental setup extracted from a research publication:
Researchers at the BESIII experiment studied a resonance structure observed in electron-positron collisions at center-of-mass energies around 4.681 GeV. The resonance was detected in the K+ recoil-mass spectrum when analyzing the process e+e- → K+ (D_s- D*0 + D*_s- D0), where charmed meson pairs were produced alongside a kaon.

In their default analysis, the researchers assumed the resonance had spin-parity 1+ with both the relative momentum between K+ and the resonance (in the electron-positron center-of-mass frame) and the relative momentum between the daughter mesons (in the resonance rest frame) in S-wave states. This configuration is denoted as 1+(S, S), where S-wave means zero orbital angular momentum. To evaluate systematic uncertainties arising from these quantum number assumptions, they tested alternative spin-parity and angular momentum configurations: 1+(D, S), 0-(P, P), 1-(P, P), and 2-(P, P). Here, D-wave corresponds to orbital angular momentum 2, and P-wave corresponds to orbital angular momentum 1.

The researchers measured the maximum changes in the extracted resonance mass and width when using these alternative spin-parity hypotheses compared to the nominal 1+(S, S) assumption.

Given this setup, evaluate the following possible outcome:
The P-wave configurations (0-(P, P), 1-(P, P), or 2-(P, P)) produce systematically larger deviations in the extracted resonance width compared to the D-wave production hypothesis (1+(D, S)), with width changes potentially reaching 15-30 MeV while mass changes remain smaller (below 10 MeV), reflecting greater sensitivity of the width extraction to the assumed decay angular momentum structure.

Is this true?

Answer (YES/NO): NO